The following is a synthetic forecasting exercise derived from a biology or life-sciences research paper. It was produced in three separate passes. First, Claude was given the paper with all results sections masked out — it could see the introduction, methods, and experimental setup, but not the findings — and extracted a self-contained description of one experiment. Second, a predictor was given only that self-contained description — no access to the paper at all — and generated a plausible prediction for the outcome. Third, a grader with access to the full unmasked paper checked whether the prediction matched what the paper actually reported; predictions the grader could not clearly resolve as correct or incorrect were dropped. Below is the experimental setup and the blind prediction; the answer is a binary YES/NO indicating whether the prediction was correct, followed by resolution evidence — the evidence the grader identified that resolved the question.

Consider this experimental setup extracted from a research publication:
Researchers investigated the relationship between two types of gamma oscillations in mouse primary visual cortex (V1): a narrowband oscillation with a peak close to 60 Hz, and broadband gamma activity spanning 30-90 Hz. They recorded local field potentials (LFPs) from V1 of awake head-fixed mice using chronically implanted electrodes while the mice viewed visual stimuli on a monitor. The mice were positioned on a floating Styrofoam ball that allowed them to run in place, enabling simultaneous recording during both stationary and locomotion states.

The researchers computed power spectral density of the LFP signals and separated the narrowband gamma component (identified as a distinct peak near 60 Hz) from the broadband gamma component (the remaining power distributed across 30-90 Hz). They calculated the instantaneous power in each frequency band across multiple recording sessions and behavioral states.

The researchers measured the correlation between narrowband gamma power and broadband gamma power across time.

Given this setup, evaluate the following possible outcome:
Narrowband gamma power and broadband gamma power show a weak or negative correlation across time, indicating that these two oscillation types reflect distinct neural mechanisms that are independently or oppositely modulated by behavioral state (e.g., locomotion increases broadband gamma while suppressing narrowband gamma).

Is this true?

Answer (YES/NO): NO